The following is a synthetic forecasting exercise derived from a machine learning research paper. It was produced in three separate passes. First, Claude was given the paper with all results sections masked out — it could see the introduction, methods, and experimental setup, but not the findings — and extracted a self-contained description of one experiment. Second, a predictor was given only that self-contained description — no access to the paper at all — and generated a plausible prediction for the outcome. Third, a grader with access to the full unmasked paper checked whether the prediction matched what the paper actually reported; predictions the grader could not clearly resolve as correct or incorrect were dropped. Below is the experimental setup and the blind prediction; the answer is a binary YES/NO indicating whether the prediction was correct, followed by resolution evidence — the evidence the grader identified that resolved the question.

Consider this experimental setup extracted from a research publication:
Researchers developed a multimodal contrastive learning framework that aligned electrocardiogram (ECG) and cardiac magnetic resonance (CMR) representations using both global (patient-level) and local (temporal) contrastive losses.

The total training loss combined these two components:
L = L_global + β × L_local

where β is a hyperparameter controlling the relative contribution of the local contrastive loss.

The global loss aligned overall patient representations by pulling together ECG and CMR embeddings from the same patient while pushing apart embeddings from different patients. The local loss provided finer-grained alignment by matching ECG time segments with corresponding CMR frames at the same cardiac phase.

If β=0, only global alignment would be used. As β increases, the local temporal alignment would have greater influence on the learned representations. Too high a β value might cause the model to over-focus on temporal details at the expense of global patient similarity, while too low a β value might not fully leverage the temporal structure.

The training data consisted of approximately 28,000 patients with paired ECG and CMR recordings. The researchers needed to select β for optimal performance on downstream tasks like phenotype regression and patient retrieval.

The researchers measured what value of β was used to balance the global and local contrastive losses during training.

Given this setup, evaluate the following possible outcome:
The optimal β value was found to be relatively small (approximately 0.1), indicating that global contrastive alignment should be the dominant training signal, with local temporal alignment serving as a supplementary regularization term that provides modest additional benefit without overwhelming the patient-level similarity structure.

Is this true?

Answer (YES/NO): NO